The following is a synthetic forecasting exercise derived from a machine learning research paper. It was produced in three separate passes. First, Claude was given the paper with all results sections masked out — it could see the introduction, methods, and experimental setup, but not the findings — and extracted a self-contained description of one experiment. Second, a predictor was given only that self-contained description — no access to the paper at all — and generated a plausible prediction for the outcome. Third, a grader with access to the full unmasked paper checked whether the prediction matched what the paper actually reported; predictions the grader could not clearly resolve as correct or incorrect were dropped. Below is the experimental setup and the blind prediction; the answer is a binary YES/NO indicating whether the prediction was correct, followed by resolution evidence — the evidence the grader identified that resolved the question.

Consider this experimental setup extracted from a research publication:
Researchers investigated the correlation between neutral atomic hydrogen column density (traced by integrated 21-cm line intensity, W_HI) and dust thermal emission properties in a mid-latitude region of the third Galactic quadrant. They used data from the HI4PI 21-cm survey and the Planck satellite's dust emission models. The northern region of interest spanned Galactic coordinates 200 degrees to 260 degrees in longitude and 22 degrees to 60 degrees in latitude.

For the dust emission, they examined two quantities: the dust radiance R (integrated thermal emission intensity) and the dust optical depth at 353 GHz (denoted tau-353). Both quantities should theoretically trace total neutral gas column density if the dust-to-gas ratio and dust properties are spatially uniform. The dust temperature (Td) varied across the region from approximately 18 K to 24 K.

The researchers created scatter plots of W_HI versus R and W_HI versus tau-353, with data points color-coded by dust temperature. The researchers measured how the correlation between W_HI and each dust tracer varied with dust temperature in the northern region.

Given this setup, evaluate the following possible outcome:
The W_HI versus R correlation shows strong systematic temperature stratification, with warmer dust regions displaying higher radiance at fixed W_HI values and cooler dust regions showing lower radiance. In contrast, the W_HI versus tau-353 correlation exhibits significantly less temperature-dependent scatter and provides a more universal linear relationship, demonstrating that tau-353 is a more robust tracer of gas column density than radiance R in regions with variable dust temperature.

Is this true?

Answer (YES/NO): NO